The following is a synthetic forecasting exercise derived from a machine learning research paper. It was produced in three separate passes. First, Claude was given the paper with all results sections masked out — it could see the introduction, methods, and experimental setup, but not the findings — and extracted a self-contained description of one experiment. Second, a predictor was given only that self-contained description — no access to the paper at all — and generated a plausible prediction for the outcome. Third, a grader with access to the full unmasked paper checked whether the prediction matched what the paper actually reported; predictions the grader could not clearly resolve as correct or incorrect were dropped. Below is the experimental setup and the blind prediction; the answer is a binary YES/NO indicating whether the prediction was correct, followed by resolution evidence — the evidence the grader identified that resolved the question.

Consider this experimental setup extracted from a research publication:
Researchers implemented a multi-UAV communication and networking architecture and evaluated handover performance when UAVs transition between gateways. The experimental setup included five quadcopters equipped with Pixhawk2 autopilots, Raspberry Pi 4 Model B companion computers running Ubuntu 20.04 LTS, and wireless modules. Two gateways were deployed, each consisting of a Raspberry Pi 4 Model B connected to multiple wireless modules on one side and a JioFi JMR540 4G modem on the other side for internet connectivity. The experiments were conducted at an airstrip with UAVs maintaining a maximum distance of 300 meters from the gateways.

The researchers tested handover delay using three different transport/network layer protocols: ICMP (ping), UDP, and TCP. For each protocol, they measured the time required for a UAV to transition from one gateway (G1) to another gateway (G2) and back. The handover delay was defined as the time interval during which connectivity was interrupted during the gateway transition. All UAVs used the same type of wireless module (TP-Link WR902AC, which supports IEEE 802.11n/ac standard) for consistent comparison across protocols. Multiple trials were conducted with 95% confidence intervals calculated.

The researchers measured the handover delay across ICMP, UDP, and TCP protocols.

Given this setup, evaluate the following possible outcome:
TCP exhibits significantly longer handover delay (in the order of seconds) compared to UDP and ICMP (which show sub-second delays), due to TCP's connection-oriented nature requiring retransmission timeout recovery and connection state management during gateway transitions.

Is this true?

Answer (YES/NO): NO